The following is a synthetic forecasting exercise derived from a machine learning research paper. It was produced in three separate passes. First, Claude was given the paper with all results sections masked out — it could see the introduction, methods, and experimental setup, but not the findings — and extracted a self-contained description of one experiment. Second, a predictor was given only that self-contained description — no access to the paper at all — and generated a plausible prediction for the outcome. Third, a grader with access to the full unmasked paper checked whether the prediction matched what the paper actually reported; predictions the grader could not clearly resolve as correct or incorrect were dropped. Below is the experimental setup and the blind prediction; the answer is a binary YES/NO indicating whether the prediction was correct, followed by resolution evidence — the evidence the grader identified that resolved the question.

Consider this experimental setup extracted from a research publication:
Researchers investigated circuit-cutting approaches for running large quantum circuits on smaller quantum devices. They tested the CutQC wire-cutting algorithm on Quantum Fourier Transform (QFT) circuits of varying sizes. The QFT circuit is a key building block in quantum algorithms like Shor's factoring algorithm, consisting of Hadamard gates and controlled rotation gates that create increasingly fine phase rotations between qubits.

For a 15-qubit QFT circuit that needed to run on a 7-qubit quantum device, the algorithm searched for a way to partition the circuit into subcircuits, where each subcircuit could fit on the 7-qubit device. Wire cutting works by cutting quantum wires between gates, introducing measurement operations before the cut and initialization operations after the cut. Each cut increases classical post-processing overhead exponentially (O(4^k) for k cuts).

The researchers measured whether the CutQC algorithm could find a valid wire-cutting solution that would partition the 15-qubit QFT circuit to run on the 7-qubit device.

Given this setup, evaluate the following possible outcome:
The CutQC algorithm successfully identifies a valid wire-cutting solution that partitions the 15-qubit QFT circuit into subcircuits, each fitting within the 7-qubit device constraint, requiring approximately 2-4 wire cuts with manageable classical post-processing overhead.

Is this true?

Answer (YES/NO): NO